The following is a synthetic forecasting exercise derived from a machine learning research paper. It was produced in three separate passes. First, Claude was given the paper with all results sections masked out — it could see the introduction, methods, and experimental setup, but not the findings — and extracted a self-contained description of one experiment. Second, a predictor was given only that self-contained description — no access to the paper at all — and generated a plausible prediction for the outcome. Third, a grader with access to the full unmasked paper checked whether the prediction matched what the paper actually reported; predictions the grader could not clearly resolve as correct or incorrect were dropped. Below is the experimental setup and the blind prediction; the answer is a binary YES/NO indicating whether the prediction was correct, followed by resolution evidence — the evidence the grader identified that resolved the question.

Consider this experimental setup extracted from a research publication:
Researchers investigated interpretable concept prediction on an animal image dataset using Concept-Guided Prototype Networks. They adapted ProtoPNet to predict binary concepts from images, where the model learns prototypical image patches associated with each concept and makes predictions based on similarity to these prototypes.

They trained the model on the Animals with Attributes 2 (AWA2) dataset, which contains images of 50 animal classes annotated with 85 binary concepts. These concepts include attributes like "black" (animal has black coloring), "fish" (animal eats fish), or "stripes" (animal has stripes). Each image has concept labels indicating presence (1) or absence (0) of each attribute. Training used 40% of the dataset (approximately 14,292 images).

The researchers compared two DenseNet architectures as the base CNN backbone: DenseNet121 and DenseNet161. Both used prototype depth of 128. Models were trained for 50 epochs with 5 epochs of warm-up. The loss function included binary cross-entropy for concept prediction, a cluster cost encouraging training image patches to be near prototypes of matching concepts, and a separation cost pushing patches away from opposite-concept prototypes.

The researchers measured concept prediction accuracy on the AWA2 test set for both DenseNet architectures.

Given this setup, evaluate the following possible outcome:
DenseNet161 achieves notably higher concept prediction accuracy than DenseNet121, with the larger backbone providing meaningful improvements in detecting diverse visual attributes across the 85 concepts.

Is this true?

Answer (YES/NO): NO